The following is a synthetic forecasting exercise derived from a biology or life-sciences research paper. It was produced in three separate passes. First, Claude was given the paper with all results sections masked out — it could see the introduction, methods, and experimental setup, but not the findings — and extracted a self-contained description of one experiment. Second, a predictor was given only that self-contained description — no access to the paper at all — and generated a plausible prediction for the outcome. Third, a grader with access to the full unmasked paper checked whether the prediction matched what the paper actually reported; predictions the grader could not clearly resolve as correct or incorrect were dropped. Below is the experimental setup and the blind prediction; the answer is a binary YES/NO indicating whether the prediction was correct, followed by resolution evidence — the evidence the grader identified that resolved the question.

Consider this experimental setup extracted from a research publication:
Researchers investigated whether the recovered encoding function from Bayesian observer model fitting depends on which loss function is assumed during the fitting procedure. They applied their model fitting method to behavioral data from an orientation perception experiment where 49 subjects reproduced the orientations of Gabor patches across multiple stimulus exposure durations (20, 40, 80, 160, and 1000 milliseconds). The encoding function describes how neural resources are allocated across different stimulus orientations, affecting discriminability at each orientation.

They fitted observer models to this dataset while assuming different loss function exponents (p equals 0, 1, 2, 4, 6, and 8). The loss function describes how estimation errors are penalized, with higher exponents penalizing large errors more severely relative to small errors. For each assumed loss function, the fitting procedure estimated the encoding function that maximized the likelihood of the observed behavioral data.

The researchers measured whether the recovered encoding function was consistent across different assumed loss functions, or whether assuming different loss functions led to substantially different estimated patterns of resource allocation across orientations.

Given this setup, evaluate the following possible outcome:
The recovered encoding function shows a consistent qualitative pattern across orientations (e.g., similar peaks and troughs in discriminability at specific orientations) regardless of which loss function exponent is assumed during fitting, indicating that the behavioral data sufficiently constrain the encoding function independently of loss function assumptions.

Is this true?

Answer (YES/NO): YES